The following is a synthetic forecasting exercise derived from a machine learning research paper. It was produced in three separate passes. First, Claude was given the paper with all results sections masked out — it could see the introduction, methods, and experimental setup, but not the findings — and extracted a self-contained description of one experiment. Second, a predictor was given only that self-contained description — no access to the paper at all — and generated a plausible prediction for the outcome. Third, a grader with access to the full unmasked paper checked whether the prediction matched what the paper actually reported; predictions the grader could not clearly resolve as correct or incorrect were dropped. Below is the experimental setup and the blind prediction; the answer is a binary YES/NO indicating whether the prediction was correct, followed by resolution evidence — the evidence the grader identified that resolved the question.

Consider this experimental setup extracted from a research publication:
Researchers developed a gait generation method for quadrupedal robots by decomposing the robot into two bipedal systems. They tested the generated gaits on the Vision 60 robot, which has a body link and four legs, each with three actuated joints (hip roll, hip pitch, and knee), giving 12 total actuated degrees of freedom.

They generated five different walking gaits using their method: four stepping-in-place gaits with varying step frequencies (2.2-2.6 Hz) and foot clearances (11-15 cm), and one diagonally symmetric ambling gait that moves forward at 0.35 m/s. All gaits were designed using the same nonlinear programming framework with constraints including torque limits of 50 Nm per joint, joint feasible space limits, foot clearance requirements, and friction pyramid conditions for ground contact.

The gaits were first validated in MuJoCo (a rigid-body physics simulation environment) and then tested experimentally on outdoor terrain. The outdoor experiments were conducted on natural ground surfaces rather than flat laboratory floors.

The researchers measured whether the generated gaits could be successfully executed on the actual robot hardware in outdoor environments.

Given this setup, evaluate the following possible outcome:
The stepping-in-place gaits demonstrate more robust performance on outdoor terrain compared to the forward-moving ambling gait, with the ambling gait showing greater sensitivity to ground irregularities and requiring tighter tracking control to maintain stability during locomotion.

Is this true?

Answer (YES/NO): NO